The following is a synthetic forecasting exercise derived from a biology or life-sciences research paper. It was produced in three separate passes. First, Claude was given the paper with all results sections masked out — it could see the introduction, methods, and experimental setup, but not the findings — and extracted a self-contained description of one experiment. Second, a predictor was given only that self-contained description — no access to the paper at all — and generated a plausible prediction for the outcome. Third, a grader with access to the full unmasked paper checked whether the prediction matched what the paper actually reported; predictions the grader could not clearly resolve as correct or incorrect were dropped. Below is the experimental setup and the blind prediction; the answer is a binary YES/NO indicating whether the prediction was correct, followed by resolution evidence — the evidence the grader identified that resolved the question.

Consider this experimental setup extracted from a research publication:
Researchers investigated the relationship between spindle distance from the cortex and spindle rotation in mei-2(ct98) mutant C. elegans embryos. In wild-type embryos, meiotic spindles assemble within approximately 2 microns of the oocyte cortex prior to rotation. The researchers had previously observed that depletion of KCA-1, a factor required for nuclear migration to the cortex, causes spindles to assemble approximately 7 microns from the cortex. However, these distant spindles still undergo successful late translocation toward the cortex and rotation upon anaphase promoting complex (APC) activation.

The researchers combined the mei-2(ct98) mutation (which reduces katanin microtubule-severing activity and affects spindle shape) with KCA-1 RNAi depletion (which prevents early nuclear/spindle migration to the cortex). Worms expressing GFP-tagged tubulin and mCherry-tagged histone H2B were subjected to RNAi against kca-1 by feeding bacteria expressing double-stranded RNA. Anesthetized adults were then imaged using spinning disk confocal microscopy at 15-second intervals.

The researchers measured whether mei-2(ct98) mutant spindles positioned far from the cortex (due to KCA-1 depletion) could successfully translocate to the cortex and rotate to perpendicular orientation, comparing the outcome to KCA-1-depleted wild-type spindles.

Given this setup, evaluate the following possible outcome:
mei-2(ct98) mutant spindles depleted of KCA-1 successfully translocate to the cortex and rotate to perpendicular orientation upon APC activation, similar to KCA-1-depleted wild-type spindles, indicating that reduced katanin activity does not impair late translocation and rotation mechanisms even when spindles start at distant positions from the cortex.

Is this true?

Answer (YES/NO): NO